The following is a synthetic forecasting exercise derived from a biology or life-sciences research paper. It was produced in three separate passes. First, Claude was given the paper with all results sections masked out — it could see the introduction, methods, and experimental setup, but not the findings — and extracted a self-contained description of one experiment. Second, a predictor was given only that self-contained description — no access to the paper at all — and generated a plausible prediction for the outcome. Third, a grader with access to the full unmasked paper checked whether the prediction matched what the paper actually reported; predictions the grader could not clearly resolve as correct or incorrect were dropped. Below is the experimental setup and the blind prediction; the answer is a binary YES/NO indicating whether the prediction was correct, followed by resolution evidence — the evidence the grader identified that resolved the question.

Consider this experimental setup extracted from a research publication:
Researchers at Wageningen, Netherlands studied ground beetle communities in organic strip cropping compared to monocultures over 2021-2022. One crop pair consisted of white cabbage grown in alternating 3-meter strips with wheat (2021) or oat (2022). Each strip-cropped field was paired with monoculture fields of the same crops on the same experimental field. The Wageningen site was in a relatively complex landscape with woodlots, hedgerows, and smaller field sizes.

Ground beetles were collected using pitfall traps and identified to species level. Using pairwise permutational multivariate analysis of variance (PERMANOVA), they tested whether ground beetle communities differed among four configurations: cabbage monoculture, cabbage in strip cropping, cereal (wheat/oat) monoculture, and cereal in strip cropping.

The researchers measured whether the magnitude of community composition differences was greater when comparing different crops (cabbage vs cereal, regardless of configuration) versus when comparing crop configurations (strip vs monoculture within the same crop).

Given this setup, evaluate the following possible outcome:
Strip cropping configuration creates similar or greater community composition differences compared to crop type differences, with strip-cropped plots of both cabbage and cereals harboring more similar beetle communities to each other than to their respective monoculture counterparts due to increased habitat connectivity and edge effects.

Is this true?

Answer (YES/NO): NO